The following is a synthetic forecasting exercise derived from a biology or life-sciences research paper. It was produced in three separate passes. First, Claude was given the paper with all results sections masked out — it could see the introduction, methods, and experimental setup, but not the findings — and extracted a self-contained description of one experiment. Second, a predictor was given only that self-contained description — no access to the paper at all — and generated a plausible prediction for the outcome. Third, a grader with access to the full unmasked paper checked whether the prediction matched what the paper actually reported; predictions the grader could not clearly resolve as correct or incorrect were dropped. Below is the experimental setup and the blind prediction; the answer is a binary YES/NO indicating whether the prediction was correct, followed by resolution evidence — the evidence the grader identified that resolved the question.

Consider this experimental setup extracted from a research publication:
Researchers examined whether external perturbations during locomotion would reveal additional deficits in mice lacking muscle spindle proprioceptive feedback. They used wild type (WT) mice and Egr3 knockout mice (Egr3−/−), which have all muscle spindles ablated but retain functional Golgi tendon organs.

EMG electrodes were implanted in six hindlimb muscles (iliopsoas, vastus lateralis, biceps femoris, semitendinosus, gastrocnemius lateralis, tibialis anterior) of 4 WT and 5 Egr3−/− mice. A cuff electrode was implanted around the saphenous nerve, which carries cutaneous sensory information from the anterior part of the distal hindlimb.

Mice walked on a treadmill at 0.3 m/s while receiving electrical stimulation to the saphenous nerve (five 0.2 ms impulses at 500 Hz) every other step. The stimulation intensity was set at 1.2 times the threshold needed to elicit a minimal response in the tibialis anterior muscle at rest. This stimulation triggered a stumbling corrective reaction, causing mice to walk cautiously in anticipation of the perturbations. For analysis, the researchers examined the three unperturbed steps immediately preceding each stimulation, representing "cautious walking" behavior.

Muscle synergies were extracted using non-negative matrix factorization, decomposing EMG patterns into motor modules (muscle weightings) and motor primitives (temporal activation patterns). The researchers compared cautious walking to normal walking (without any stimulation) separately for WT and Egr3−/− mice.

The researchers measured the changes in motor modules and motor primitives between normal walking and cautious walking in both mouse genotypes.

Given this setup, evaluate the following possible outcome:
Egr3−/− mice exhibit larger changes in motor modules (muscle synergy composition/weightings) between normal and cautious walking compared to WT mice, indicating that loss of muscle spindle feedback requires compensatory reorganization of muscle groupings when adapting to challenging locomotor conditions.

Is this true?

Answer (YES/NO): NO